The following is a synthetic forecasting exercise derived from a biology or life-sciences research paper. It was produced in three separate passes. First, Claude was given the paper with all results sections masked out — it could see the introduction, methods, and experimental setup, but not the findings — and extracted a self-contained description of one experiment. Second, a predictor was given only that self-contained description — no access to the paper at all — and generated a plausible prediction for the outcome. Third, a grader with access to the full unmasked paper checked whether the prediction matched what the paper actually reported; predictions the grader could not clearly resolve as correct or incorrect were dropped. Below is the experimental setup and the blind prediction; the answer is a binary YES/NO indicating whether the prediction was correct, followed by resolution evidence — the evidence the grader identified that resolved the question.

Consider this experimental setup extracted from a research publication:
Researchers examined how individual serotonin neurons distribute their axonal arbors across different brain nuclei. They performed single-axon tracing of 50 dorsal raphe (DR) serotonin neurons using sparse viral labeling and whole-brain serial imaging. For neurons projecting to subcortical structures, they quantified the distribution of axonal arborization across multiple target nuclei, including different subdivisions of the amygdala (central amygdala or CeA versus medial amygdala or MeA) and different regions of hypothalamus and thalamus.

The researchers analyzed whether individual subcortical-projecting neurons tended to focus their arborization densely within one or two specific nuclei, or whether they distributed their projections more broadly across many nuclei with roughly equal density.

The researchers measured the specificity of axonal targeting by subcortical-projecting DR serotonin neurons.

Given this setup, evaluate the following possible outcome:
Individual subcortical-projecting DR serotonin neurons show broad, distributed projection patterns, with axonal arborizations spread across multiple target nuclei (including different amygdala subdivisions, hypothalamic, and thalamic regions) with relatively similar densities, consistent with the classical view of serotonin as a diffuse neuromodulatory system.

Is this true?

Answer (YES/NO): NO